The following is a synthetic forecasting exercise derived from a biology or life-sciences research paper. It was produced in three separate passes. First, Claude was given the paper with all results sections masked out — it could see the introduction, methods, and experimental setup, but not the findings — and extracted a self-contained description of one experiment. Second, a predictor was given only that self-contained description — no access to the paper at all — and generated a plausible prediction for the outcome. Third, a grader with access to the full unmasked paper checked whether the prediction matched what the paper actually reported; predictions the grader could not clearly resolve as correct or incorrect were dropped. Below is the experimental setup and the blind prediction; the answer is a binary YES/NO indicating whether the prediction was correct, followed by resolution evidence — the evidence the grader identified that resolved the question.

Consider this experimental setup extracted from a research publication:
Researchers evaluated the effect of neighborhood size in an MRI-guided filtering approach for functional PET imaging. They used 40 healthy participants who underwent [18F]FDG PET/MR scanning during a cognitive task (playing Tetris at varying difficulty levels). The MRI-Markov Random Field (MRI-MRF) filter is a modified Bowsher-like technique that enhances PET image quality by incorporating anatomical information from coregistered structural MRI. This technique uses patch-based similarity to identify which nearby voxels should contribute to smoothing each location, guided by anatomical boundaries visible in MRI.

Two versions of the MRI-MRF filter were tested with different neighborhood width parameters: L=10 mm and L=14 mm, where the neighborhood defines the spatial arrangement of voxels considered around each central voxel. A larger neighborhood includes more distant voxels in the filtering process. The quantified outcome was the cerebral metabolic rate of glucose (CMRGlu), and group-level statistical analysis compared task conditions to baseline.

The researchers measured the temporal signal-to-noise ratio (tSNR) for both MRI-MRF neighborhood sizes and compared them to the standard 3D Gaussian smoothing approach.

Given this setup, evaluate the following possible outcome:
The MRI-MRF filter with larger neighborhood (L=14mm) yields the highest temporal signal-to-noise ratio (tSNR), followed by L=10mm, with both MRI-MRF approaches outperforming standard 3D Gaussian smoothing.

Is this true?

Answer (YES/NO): NO